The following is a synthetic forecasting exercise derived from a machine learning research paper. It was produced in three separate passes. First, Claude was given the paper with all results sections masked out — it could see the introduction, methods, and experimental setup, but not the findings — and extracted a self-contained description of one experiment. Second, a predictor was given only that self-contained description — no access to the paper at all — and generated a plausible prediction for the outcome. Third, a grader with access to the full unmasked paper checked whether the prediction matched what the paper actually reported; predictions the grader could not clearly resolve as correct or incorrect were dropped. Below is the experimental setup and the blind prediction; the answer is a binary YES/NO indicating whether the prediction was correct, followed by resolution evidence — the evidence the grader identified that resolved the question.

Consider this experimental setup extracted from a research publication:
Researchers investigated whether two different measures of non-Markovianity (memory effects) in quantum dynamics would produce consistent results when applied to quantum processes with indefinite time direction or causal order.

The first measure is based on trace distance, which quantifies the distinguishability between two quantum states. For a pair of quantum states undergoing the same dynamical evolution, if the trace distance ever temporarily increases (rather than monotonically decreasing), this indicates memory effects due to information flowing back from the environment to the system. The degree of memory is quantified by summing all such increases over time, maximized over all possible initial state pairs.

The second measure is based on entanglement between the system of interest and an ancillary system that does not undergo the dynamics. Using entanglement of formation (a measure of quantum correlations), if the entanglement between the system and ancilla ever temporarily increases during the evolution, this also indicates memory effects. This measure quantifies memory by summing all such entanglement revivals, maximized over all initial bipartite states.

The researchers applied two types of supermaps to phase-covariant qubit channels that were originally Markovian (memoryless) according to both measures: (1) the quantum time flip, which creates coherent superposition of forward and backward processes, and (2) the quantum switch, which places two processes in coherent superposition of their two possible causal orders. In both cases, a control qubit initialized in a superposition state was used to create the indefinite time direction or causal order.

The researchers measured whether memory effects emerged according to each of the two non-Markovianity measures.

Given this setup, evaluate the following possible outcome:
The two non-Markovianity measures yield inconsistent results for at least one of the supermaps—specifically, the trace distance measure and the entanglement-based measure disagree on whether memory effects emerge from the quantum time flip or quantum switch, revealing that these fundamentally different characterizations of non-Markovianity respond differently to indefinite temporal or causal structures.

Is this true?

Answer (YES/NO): YES